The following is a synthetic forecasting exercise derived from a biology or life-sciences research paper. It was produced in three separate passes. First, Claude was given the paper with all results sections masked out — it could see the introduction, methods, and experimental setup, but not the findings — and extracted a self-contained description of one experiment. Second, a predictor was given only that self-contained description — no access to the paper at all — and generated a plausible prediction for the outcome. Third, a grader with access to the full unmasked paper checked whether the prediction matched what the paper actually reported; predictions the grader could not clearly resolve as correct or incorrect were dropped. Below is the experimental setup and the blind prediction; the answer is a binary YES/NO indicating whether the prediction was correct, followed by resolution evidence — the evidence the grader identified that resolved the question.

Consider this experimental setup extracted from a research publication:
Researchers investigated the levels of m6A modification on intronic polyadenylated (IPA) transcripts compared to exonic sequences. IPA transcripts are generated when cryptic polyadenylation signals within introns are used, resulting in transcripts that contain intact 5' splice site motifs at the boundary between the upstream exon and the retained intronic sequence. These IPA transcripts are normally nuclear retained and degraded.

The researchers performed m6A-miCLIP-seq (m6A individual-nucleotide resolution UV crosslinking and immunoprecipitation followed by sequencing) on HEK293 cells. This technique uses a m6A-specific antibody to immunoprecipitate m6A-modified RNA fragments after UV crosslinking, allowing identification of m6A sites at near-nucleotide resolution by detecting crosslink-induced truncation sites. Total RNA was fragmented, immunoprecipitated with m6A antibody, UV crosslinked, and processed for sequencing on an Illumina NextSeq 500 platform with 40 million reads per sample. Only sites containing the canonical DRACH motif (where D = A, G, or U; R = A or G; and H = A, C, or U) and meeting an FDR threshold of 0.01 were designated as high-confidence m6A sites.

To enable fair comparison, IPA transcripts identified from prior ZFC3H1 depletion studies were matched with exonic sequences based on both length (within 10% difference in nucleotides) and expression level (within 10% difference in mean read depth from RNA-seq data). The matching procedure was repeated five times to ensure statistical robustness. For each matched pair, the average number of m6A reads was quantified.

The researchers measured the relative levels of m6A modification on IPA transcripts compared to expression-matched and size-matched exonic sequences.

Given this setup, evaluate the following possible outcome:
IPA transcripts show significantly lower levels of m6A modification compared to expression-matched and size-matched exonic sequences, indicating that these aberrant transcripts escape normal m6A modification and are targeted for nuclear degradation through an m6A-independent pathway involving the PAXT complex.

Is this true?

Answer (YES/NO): NO